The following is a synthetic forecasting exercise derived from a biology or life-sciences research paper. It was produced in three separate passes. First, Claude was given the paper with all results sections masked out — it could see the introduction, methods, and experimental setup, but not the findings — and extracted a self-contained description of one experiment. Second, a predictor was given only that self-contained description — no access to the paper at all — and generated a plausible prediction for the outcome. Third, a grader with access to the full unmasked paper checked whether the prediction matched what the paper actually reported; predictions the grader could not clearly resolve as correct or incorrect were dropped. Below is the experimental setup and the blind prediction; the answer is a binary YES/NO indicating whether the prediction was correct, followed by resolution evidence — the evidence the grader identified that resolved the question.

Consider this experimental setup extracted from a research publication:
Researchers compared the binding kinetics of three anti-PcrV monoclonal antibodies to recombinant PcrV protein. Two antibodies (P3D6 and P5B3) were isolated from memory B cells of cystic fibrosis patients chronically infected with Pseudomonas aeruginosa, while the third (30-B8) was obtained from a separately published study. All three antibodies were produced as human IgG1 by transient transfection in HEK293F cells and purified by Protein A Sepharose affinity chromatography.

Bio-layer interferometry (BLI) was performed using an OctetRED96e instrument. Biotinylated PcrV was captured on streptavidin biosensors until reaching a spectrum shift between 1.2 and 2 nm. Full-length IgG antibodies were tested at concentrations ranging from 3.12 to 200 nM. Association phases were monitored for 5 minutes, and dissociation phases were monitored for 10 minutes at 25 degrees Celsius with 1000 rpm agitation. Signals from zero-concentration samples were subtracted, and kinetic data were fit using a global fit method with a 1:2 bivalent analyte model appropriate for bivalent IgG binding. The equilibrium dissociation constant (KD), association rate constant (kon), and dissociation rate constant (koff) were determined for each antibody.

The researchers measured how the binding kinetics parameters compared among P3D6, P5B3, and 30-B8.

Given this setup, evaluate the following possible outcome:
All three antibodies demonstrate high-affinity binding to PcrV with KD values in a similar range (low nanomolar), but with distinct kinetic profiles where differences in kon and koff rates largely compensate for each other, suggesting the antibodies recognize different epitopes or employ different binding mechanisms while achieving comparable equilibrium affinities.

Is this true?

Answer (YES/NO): NO